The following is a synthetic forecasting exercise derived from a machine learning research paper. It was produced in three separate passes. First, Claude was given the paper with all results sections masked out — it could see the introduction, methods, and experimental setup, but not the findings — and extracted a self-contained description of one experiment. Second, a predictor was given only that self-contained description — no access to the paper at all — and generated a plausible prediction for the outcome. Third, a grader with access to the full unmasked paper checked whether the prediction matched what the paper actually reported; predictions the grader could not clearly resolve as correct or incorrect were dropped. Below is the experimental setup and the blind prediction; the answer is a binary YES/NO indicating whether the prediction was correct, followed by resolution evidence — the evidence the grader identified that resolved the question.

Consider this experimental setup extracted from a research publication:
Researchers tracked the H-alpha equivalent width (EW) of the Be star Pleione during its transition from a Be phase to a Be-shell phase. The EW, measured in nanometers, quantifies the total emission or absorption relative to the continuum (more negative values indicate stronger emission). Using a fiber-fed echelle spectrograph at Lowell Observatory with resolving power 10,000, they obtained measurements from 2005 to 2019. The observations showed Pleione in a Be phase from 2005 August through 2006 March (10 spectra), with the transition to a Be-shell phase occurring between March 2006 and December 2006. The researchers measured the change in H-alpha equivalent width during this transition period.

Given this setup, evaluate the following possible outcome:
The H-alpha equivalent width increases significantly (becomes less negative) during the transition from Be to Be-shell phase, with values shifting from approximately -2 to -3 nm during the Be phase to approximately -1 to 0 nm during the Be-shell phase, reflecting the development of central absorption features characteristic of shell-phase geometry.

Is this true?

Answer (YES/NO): YES